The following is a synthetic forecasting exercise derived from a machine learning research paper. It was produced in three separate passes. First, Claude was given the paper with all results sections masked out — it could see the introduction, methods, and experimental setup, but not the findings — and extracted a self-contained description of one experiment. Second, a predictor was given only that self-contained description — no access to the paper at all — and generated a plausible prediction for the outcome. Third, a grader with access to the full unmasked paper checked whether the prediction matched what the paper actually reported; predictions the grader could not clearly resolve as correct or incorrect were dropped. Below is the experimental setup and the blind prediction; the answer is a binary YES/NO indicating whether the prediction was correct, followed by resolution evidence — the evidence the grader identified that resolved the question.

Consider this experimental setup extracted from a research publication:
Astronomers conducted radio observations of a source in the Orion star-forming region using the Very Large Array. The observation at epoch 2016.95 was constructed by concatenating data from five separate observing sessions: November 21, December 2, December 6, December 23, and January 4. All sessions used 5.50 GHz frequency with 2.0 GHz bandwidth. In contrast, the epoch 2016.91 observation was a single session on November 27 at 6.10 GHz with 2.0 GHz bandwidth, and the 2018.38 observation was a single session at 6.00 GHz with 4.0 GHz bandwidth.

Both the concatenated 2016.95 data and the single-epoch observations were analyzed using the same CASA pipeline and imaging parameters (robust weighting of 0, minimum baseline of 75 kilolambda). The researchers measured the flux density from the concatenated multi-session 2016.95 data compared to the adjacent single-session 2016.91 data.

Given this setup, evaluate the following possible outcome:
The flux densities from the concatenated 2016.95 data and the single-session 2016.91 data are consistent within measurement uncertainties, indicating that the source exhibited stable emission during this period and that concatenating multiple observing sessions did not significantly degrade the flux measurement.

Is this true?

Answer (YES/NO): NO